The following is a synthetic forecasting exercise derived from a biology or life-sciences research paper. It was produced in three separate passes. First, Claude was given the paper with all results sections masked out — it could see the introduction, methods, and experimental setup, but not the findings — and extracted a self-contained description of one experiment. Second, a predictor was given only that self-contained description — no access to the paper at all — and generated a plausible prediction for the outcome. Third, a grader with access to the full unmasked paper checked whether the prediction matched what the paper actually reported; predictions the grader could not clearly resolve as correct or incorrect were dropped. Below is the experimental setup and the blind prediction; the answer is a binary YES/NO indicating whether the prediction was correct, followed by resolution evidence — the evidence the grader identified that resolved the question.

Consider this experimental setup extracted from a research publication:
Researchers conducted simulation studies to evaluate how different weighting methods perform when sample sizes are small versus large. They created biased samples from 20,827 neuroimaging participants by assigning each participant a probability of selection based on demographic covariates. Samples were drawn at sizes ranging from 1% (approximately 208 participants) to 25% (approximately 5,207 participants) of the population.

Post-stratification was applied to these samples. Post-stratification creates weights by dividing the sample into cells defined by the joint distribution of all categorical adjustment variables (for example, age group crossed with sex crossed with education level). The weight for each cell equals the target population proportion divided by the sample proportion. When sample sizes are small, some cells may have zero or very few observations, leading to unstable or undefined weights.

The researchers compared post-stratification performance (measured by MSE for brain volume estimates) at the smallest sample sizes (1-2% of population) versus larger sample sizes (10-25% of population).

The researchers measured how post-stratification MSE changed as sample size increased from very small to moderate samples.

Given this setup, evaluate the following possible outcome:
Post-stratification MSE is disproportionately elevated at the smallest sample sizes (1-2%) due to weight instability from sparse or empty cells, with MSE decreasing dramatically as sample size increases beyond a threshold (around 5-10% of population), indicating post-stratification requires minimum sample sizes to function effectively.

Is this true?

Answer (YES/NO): NO